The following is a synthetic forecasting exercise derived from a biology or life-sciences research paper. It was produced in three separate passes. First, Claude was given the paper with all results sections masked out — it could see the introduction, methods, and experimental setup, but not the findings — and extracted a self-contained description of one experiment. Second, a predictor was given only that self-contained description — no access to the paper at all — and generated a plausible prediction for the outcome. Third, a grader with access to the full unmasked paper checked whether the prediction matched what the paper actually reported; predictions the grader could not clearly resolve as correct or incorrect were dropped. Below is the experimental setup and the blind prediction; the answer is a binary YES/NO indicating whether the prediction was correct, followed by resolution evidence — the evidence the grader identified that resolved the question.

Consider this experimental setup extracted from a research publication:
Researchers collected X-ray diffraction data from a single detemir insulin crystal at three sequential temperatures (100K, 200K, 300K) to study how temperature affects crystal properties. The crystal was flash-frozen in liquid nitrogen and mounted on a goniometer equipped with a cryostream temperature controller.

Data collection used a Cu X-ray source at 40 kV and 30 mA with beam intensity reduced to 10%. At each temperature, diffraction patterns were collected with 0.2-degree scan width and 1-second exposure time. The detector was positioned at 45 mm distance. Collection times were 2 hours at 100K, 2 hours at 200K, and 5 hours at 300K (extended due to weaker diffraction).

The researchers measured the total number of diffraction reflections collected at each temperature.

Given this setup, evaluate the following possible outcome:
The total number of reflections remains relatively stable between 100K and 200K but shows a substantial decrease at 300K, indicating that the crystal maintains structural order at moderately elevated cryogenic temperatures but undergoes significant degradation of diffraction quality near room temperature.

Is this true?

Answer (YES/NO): NO